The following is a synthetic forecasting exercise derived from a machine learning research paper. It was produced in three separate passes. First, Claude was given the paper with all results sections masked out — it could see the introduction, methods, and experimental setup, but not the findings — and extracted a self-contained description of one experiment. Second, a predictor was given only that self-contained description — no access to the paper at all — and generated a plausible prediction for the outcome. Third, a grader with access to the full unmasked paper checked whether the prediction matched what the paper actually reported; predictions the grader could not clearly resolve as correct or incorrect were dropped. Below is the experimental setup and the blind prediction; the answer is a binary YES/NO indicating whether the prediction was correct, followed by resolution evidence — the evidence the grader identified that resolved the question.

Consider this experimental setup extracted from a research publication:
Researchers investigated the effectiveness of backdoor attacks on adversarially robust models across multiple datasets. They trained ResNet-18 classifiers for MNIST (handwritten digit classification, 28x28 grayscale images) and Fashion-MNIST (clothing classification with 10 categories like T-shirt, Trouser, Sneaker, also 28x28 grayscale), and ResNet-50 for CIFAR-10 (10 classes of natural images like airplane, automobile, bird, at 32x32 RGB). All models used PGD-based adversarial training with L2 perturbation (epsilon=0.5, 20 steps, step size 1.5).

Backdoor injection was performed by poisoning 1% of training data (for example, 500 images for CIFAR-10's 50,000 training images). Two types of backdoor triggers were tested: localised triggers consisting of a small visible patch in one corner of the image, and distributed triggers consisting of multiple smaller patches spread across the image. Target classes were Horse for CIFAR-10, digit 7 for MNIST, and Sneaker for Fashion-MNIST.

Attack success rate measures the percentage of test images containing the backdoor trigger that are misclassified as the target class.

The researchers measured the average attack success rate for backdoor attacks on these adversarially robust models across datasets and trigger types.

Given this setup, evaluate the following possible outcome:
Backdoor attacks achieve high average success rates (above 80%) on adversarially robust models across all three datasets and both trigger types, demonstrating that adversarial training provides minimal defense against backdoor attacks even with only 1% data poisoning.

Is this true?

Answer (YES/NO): YES